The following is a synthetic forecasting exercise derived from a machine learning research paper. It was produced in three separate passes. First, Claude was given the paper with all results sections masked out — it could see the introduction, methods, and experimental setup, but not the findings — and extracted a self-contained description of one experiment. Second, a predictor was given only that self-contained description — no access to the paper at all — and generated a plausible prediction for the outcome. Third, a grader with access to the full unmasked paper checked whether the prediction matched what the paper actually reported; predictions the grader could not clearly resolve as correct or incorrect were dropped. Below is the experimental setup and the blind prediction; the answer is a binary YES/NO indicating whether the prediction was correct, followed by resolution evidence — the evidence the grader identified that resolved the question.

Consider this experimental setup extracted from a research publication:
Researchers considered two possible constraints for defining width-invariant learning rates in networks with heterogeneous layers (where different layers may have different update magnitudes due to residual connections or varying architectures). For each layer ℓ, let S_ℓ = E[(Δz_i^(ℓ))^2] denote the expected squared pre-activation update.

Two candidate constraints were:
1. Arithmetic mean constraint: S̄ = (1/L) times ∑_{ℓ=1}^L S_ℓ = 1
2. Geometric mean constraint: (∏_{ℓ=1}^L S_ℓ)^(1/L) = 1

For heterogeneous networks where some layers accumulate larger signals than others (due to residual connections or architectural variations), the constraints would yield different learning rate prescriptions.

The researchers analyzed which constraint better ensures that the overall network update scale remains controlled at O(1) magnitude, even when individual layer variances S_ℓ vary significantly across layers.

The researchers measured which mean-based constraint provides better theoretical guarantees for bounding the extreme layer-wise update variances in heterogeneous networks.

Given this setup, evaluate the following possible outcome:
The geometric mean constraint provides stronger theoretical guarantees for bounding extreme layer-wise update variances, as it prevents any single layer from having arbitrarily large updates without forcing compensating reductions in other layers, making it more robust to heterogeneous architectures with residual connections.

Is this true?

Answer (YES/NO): NO